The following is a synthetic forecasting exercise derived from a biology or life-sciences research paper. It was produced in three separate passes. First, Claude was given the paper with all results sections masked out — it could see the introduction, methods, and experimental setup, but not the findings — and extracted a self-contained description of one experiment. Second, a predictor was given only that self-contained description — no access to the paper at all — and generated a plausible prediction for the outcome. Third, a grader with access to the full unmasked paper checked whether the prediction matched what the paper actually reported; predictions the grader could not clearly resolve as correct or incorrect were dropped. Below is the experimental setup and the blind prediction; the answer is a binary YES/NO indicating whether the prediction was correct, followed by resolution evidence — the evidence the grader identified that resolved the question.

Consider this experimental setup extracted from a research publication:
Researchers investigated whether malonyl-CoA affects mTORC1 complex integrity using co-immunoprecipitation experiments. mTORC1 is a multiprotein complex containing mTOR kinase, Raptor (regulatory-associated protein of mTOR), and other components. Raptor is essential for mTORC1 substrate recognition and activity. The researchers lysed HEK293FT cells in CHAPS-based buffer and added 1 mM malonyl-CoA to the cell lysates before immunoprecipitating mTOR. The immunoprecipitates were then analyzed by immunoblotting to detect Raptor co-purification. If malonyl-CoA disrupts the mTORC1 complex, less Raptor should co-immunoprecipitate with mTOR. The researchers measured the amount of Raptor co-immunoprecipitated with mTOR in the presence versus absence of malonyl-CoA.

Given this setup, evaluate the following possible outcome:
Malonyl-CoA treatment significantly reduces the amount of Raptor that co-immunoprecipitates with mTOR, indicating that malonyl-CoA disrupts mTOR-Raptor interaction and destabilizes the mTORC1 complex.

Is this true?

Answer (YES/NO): NO